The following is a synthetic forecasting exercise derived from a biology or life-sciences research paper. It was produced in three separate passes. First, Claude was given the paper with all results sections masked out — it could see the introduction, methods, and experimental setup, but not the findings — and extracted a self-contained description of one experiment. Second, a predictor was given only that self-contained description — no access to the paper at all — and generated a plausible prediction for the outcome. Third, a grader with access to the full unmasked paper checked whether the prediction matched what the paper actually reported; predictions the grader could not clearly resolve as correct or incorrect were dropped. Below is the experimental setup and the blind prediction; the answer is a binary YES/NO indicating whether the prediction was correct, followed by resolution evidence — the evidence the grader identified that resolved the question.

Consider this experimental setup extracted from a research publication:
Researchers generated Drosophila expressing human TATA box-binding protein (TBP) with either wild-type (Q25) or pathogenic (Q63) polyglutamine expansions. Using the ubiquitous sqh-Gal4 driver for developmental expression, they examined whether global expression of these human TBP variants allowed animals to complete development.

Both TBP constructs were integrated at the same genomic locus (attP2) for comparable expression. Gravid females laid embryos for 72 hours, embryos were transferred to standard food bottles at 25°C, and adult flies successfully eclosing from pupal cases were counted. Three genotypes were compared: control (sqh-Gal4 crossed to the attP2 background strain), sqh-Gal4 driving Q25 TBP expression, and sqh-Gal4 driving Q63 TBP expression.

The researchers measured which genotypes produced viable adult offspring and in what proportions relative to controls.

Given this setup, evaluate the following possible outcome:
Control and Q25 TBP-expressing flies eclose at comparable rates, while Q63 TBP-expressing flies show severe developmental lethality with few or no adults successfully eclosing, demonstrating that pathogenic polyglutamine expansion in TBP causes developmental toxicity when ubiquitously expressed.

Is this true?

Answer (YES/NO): NO